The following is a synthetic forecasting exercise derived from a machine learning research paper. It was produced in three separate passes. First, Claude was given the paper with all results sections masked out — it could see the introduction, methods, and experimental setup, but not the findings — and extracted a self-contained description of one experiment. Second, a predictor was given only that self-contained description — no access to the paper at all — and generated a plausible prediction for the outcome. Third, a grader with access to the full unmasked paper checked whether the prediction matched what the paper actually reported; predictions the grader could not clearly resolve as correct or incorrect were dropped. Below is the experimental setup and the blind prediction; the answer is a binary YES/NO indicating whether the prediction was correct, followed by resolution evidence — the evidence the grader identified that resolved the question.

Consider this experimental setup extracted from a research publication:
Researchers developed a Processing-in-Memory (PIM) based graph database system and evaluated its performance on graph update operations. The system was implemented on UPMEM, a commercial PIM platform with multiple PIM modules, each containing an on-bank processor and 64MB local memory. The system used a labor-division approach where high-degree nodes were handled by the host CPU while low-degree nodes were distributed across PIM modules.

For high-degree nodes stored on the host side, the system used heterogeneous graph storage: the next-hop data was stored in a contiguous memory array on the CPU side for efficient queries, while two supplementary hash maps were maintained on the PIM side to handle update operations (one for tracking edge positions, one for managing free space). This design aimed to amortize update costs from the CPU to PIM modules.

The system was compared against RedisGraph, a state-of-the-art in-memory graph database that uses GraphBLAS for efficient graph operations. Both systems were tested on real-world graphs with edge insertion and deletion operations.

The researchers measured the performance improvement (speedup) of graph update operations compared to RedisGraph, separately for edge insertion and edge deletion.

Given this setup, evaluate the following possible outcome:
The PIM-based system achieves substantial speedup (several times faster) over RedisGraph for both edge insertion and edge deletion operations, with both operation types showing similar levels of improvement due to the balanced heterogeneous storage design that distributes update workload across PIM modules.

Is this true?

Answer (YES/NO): NO